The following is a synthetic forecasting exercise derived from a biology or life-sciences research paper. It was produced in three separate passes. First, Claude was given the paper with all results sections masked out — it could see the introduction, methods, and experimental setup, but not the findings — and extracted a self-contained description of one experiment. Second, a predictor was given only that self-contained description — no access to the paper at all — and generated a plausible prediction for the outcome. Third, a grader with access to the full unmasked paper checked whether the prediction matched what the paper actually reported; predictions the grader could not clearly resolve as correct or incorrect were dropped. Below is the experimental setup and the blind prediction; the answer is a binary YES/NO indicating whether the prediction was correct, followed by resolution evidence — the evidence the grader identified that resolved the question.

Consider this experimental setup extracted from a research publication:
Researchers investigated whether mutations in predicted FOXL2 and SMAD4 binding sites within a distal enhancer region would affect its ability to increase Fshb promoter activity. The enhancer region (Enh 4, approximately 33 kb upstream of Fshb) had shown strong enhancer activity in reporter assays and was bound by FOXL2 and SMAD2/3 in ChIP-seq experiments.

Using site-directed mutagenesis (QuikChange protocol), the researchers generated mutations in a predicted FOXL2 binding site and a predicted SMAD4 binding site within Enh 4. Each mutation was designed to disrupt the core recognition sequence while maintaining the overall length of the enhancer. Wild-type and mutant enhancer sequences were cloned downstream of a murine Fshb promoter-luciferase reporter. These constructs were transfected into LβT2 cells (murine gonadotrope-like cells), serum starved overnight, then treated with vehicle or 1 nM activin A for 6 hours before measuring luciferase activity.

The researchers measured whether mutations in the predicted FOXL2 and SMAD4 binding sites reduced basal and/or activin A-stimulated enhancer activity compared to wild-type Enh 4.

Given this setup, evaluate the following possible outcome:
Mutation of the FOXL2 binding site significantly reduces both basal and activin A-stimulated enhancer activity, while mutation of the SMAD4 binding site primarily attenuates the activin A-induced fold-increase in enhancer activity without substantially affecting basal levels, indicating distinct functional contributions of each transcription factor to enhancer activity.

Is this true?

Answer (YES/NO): NO